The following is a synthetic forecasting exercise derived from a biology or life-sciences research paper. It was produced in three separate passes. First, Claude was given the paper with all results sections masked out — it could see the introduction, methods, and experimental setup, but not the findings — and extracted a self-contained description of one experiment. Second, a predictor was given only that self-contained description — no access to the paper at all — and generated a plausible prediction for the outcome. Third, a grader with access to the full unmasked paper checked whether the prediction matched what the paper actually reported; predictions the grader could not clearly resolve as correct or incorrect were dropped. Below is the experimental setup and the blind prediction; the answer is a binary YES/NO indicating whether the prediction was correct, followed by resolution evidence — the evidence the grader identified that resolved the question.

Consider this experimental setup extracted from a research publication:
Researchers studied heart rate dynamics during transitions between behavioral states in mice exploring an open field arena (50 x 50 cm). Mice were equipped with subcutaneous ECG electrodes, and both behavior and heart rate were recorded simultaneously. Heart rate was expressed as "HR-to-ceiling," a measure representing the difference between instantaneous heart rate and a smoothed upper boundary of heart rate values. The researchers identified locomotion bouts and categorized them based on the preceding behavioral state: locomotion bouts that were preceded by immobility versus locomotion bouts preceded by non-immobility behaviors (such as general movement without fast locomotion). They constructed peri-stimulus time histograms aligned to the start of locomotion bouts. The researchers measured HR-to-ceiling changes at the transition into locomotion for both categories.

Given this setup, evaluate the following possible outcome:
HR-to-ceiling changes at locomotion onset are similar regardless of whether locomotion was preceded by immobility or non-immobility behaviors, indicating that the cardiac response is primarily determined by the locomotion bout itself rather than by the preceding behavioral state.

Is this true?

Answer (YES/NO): NO